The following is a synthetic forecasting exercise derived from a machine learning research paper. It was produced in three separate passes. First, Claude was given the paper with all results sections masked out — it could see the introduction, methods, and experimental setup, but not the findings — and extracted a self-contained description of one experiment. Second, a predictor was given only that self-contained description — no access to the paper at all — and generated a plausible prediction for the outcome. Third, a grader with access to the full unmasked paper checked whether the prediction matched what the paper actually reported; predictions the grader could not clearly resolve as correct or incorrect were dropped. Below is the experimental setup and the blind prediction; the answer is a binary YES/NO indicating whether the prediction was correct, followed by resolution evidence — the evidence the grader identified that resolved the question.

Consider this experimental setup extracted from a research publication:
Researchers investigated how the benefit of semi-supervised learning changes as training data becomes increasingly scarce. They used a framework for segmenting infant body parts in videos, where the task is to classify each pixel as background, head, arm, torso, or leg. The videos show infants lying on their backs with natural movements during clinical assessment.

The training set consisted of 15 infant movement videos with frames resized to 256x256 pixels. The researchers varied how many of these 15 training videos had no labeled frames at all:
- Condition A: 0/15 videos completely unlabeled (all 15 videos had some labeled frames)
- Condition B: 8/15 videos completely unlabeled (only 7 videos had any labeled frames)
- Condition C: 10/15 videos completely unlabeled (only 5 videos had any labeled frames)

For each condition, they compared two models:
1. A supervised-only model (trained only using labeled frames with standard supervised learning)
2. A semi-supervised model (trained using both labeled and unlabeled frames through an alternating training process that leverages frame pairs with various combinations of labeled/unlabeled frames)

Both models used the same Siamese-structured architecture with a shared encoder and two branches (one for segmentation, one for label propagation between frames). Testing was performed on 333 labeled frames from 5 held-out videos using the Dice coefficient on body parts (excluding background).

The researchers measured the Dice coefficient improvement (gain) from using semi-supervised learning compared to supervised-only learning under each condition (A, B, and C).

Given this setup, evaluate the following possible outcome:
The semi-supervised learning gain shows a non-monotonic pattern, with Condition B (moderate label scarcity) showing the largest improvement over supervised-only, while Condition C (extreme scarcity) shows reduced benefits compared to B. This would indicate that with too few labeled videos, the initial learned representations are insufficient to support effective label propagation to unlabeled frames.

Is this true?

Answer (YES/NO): NO